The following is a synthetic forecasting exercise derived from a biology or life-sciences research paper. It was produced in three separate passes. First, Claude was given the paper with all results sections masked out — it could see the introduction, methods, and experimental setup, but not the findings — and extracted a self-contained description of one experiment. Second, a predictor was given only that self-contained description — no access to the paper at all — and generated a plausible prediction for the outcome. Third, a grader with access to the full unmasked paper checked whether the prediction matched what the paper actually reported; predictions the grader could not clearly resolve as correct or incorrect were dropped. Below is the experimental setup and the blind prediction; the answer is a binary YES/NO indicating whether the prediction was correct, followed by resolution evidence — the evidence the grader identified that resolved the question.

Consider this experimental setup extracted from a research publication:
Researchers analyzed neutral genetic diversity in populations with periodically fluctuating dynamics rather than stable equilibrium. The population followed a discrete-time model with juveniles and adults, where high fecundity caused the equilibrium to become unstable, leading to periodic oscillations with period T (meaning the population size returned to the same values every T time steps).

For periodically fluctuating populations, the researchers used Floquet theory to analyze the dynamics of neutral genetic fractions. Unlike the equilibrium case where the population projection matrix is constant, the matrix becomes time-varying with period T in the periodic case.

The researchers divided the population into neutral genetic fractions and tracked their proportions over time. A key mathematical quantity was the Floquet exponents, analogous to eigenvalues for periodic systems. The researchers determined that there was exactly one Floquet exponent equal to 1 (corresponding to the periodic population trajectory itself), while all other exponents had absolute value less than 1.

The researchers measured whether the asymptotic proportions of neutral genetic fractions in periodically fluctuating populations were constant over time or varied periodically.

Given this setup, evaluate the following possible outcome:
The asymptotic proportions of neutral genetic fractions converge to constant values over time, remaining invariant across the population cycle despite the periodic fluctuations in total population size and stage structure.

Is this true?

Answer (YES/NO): YES